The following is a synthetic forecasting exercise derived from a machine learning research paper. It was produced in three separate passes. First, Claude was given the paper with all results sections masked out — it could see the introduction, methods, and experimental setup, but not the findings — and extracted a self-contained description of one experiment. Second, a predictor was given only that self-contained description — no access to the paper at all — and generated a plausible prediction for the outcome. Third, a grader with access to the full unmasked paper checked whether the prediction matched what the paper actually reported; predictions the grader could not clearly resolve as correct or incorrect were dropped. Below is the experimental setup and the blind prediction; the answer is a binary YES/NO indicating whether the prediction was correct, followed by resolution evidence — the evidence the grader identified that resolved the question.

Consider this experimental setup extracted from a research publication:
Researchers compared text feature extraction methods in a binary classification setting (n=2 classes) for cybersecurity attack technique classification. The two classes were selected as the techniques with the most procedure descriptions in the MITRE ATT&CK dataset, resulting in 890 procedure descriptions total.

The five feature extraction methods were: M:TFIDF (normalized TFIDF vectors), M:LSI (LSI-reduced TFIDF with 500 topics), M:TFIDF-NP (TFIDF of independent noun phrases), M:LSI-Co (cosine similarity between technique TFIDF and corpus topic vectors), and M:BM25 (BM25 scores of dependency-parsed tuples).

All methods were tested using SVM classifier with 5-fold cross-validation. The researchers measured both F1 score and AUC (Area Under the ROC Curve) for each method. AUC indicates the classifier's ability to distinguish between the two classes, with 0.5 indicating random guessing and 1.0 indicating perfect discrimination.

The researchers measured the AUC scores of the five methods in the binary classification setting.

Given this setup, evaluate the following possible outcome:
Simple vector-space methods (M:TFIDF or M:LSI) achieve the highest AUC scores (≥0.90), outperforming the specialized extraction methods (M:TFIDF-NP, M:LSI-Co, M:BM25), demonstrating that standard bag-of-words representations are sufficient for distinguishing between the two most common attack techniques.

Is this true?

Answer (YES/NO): YES